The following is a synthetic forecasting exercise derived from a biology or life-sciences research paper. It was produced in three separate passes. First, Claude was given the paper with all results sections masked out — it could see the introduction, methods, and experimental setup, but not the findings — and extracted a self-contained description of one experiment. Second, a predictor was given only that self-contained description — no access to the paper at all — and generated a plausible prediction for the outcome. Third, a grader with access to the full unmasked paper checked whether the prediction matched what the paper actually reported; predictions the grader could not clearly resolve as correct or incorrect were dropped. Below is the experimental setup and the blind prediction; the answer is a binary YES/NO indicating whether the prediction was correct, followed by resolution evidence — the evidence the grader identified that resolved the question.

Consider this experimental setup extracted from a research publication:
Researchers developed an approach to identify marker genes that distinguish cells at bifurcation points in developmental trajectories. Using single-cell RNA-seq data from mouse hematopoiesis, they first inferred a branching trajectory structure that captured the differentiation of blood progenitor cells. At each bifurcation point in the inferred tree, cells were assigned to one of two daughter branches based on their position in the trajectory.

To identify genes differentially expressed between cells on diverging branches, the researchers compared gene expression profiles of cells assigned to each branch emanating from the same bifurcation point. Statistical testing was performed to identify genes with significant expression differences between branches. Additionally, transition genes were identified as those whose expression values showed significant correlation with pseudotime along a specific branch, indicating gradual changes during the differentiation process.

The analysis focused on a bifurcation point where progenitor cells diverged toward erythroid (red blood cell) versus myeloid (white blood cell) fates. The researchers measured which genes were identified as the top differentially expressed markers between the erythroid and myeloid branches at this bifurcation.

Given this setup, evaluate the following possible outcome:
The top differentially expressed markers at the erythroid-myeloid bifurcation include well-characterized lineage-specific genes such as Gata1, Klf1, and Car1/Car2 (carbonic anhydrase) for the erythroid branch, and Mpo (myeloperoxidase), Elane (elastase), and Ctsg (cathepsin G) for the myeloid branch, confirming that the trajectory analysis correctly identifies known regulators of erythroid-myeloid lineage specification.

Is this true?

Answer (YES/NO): NO